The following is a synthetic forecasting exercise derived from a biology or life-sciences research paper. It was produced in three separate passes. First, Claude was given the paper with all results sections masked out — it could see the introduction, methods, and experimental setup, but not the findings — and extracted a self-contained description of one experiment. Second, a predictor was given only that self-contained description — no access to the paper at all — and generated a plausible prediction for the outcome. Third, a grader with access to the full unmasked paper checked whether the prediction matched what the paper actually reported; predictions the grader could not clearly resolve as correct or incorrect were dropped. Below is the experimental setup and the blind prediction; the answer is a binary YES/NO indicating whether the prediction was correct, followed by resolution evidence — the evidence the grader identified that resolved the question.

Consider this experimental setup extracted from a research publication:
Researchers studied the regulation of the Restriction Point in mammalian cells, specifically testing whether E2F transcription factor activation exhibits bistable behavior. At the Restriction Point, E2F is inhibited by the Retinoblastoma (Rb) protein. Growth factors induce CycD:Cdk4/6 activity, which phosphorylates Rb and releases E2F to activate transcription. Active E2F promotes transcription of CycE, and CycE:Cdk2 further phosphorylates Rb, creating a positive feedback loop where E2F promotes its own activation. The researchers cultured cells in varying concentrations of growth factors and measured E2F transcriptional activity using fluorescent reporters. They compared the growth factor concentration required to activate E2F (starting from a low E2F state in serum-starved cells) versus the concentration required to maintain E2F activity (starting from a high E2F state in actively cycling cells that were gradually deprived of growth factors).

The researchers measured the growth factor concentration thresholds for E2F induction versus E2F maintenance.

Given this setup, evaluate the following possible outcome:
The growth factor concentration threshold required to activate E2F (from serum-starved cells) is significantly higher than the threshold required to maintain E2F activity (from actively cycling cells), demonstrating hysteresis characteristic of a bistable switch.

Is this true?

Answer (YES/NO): YES